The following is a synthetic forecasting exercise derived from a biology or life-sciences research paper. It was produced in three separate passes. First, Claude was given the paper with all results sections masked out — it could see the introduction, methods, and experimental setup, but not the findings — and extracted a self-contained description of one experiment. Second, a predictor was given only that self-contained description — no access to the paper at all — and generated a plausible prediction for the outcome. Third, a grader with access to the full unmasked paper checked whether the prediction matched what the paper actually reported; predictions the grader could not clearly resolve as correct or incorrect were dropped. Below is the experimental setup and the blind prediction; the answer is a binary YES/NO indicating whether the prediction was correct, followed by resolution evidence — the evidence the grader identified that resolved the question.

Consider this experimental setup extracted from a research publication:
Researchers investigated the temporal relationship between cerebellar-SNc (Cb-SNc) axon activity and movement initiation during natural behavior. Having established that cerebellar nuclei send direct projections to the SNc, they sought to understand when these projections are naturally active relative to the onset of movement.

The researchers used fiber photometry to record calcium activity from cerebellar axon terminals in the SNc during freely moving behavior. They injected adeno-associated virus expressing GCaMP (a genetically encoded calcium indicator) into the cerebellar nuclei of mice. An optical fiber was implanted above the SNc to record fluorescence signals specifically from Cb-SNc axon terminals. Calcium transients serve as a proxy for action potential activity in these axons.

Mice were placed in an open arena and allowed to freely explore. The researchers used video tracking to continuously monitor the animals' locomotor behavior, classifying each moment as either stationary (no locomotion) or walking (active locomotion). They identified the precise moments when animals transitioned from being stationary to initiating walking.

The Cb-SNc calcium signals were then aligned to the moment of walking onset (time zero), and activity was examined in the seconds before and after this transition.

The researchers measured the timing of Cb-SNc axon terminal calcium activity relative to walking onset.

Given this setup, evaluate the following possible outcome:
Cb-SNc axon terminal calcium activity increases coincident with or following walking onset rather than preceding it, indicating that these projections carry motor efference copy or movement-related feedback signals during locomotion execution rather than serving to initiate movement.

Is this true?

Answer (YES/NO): NO